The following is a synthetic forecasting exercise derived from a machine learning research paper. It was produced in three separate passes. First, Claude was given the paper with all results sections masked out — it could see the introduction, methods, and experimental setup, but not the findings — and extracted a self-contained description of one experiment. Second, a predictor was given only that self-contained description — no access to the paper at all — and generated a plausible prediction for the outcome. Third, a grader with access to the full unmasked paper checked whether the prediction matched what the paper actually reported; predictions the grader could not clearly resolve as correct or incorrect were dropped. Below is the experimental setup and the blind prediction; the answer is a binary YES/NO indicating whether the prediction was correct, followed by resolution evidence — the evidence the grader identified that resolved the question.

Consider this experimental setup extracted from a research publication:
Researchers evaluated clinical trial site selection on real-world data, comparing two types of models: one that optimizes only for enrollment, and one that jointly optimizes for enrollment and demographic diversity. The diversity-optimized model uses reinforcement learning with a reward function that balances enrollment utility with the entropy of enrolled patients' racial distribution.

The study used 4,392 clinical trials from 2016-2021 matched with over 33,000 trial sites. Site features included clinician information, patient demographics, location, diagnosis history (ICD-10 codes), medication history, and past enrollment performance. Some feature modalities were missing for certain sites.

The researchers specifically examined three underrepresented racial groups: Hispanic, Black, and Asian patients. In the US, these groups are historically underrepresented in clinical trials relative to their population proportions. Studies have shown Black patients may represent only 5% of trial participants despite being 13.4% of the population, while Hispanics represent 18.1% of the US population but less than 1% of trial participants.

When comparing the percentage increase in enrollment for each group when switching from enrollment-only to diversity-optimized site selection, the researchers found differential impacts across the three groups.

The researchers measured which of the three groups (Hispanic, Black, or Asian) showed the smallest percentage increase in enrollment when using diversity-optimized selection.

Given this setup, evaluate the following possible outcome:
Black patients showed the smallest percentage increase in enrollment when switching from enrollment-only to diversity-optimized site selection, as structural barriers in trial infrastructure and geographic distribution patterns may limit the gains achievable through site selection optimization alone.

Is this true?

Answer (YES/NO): NO